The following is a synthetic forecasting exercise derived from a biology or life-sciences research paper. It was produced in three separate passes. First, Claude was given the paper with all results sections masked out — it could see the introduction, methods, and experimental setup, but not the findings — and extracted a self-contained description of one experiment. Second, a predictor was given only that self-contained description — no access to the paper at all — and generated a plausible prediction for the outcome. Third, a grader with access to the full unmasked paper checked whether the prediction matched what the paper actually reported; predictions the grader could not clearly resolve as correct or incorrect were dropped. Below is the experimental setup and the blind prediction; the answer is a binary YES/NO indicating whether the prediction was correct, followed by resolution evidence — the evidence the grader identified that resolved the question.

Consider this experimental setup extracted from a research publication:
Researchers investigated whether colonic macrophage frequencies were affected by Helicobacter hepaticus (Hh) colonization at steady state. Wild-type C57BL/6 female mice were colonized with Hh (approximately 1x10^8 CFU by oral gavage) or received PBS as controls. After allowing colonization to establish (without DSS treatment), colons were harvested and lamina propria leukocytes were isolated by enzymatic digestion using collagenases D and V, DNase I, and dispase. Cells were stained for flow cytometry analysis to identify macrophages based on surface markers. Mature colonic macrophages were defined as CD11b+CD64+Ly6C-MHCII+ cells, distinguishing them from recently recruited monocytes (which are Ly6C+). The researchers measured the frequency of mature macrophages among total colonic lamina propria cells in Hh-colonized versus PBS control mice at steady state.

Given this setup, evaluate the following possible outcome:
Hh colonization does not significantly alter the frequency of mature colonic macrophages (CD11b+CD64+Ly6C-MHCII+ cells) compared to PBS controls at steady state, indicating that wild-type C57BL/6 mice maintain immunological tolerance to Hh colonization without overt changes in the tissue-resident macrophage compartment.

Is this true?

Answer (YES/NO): YES